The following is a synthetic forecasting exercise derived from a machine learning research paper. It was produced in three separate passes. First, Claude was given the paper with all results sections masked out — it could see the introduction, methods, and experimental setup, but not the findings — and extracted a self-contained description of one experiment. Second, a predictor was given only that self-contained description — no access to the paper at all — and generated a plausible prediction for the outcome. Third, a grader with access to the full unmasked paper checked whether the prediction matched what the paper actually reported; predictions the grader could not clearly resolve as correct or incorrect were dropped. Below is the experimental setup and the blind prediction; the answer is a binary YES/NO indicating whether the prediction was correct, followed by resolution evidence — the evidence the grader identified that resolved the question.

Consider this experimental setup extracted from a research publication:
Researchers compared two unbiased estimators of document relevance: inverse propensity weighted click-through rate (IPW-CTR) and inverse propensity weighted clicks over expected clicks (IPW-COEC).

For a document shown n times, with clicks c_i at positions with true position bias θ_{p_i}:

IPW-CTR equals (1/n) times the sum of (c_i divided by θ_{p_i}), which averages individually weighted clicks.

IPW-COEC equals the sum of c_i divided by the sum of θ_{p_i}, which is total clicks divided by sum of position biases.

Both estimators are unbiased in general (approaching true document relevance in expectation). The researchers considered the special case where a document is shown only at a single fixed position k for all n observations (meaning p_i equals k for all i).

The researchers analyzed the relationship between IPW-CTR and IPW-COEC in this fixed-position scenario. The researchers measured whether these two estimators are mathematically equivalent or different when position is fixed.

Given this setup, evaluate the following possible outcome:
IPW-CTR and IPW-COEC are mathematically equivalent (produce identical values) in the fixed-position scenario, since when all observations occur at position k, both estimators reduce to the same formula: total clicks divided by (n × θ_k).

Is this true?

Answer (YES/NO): YES